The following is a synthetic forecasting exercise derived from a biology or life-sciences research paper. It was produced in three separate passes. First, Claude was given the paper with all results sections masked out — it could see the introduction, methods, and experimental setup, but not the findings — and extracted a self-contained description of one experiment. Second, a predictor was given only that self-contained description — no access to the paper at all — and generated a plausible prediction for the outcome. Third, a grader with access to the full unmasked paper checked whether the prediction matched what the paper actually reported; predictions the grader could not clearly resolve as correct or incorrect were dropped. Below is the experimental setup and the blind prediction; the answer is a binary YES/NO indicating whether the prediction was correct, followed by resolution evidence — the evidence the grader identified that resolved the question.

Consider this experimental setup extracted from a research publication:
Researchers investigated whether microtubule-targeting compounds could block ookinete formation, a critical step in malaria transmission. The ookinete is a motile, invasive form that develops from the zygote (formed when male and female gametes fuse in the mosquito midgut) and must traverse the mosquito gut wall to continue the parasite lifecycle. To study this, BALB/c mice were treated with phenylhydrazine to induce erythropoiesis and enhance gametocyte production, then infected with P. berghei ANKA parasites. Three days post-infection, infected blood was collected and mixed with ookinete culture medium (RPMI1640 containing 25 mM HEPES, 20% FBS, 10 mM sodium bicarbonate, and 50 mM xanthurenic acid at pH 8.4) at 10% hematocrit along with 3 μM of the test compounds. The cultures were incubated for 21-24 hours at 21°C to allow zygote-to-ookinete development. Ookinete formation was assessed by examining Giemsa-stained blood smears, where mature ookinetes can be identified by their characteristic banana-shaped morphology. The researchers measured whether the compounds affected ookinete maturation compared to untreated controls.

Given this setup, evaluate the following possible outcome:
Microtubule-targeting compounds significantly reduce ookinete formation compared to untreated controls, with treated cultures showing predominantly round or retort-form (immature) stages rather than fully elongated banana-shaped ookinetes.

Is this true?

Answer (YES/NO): YES